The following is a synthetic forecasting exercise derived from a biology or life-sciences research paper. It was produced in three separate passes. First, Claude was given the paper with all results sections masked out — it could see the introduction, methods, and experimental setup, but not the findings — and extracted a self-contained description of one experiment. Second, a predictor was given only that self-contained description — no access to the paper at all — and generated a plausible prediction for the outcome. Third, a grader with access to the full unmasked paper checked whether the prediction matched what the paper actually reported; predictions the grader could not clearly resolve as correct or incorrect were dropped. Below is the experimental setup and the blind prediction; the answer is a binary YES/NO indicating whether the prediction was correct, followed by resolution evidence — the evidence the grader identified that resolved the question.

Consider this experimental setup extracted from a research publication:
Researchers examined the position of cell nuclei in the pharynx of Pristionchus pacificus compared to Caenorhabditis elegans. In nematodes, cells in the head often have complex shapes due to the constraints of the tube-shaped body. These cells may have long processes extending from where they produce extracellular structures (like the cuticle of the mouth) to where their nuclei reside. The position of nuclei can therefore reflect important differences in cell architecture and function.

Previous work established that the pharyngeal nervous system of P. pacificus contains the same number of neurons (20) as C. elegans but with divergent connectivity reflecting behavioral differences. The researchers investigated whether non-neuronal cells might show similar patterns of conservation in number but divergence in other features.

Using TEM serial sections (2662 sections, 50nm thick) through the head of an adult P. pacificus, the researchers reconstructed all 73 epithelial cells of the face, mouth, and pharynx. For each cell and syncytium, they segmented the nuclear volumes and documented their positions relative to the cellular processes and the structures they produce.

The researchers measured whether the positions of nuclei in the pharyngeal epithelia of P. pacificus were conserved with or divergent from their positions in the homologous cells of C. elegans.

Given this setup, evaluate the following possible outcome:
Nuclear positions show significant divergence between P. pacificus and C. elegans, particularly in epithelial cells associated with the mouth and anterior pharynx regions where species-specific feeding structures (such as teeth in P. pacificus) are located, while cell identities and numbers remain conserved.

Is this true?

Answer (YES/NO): YES